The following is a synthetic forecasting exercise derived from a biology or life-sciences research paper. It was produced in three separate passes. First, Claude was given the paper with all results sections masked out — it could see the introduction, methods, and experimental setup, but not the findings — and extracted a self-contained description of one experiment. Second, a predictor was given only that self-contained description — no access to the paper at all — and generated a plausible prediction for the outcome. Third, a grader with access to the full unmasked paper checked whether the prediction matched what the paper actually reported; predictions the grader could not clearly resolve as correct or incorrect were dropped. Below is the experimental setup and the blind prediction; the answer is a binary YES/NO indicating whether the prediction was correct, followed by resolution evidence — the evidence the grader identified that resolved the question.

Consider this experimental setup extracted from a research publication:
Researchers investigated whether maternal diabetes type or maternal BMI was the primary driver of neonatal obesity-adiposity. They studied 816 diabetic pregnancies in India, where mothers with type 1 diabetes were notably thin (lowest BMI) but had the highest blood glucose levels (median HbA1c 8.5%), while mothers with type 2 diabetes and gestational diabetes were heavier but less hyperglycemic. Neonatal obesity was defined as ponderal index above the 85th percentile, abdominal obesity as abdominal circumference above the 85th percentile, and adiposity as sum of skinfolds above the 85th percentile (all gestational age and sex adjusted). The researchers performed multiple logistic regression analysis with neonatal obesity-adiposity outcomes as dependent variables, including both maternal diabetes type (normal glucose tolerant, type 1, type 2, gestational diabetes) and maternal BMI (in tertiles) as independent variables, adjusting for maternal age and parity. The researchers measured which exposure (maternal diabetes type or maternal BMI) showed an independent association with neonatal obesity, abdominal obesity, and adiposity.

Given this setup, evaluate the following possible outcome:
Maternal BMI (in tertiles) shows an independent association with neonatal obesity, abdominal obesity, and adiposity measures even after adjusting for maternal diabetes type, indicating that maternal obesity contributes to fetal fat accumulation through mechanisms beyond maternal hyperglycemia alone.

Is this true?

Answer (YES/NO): NO